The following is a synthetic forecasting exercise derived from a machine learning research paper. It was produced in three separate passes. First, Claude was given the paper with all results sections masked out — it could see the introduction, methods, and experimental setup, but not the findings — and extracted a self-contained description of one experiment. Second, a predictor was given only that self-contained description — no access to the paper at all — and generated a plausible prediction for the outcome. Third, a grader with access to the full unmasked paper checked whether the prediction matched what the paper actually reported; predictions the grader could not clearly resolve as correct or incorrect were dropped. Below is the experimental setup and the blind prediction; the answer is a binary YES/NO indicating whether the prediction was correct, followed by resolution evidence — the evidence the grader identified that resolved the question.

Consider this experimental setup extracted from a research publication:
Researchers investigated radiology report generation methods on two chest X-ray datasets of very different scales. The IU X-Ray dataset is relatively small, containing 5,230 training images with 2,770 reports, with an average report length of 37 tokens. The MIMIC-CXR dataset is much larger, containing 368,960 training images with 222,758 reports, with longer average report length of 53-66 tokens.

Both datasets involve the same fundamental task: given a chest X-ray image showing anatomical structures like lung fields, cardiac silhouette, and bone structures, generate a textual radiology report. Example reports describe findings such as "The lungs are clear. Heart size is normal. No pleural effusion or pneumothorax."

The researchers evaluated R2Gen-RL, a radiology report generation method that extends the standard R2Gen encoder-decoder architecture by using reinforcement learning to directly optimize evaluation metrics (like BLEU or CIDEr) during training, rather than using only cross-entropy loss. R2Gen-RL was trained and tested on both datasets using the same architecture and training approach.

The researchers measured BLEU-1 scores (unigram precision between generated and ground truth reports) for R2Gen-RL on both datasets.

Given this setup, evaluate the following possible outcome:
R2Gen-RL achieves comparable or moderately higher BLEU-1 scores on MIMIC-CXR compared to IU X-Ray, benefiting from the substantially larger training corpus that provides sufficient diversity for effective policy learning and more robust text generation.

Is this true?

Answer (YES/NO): NO